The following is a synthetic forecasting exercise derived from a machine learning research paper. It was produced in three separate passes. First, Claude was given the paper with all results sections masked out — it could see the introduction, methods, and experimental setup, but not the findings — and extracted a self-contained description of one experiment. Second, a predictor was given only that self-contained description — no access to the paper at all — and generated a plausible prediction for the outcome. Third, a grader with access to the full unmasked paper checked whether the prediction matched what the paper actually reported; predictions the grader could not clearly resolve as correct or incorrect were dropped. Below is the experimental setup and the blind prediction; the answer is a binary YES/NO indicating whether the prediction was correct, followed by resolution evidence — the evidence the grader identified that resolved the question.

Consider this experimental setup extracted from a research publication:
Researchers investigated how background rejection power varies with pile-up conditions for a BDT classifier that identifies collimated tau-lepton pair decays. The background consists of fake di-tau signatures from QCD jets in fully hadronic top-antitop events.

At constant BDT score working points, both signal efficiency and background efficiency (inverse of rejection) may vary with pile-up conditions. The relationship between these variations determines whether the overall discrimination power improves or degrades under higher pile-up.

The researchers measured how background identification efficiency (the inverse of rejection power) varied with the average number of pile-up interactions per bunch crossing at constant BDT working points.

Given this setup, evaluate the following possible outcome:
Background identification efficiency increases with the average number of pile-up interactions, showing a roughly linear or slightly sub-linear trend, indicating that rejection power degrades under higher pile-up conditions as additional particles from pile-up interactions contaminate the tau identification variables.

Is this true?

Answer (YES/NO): NO